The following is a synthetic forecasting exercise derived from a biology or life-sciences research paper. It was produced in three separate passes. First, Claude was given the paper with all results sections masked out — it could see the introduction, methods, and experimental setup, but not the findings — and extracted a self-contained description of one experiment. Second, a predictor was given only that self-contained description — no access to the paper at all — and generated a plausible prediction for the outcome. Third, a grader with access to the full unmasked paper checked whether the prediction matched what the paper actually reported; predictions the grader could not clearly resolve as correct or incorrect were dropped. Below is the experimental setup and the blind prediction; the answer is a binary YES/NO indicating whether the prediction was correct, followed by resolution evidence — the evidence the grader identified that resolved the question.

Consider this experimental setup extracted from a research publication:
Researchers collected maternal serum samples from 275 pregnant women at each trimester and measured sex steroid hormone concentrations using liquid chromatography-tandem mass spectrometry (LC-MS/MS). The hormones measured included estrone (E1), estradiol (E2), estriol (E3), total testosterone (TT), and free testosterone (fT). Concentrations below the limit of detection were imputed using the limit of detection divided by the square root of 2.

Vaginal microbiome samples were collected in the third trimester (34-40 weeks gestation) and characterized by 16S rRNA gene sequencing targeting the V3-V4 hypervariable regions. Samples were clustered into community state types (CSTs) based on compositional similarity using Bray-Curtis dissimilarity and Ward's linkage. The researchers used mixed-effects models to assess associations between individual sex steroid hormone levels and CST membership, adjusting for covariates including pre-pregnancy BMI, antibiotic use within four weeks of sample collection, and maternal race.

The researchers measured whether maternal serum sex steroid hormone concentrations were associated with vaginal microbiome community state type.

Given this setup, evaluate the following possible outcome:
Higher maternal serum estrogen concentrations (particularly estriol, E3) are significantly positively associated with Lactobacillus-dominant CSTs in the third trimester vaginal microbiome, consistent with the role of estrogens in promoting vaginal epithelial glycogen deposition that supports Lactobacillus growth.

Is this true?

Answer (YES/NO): NO